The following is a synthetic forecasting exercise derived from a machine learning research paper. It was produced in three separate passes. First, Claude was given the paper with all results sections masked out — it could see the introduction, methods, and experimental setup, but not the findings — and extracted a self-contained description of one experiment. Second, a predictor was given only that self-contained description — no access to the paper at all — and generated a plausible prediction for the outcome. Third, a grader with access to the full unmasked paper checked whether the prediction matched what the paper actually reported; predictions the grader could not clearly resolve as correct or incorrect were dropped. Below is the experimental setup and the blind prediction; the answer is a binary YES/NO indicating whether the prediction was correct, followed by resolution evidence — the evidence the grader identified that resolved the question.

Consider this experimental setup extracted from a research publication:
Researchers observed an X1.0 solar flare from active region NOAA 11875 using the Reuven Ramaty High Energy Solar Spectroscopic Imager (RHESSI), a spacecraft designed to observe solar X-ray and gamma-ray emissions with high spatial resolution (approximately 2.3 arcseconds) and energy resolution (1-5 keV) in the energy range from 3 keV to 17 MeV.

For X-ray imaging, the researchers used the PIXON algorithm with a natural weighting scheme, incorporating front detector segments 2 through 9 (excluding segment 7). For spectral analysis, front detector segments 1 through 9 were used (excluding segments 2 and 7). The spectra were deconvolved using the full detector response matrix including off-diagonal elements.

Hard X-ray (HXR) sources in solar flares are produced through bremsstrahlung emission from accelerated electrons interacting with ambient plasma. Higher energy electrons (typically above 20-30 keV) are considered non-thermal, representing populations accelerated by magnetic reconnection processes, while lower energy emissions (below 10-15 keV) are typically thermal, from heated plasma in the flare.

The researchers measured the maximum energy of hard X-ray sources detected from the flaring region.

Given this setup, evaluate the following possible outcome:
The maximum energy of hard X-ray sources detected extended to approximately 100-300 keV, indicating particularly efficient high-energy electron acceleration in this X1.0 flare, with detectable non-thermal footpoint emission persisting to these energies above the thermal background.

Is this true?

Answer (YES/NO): NO